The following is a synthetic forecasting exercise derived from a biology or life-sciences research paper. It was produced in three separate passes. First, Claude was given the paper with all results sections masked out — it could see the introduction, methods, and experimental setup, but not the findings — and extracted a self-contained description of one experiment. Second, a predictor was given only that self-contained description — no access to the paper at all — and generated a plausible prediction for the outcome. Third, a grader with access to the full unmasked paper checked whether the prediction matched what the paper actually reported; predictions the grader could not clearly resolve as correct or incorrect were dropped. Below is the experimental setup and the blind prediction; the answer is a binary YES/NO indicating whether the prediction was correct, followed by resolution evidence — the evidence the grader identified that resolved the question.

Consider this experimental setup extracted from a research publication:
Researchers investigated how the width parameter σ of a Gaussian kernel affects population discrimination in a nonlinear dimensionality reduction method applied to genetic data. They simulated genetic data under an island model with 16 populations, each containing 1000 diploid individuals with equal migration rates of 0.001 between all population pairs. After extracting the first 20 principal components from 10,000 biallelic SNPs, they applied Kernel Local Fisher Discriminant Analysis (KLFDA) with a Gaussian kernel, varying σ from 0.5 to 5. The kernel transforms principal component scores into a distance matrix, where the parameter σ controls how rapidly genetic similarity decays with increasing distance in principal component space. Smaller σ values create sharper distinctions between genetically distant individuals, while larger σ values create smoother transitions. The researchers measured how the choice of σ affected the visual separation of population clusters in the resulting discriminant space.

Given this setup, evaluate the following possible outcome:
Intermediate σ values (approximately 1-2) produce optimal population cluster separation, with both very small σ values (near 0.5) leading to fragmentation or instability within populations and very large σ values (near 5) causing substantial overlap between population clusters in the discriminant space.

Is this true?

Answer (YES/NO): NO